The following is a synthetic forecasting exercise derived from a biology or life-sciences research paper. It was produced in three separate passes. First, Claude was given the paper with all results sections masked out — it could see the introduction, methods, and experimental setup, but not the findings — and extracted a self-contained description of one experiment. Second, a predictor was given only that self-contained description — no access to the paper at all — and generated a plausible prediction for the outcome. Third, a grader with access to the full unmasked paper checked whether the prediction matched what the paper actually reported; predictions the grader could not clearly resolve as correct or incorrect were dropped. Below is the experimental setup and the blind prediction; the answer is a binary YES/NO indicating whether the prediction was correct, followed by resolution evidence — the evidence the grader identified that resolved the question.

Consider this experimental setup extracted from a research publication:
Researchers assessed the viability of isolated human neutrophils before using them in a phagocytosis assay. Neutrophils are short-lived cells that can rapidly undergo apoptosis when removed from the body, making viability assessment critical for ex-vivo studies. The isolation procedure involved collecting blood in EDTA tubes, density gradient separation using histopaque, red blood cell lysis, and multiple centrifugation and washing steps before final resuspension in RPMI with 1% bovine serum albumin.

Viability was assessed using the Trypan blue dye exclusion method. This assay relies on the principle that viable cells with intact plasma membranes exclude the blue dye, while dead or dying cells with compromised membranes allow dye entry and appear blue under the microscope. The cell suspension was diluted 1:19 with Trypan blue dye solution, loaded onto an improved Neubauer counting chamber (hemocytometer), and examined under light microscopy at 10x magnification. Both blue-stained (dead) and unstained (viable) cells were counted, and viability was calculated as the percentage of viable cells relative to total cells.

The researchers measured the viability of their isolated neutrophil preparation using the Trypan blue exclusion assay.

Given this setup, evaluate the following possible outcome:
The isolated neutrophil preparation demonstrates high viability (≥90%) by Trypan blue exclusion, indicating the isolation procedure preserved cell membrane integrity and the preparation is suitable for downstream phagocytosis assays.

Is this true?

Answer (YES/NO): YES